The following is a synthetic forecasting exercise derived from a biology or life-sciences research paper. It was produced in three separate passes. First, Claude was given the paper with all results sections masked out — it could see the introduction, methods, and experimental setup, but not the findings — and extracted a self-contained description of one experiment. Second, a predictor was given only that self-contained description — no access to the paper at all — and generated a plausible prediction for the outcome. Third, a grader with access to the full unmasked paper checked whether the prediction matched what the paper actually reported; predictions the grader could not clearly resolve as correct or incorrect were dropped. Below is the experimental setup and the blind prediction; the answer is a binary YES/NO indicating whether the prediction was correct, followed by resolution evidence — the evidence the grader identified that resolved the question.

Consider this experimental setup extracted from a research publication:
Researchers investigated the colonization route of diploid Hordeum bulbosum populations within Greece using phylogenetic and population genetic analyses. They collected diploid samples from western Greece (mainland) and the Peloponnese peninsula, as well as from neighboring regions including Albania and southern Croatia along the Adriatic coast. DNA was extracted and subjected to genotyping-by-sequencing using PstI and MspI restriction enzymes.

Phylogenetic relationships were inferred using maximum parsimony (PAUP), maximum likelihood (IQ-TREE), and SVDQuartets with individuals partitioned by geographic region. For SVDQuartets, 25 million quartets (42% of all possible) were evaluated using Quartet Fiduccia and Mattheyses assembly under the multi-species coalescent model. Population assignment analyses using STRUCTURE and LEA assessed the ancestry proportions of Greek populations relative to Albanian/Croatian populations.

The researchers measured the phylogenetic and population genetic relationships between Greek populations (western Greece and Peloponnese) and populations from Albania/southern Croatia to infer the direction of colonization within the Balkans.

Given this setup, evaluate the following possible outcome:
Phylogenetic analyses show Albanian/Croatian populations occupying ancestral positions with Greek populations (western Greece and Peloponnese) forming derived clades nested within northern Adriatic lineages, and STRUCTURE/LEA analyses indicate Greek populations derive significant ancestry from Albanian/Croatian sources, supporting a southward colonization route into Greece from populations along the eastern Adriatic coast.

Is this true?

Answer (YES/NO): NO